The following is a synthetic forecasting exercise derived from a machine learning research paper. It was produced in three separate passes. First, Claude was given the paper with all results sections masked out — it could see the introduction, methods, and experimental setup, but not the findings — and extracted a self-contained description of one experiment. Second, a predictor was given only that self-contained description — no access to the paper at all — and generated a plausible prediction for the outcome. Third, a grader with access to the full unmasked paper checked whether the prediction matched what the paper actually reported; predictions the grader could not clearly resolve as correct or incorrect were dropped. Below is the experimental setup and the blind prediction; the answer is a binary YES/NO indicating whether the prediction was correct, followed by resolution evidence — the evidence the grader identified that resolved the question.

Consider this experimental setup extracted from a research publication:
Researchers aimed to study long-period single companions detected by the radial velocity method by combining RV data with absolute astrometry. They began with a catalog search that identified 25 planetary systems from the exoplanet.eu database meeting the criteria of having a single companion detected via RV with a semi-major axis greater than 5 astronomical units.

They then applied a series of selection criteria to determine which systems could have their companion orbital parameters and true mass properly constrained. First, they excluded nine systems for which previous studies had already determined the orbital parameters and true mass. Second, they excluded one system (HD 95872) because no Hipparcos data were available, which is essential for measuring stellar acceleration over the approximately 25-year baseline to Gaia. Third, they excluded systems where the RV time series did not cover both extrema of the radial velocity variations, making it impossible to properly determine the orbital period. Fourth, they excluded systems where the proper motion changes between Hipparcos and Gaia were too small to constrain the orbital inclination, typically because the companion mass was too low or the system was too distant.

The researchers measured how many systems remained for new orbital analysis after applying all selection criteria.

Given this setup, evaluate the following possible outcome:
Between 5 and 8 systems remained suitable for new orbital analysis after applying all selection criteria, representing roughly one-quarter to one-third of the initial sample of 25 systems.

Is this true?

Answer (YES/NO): YES